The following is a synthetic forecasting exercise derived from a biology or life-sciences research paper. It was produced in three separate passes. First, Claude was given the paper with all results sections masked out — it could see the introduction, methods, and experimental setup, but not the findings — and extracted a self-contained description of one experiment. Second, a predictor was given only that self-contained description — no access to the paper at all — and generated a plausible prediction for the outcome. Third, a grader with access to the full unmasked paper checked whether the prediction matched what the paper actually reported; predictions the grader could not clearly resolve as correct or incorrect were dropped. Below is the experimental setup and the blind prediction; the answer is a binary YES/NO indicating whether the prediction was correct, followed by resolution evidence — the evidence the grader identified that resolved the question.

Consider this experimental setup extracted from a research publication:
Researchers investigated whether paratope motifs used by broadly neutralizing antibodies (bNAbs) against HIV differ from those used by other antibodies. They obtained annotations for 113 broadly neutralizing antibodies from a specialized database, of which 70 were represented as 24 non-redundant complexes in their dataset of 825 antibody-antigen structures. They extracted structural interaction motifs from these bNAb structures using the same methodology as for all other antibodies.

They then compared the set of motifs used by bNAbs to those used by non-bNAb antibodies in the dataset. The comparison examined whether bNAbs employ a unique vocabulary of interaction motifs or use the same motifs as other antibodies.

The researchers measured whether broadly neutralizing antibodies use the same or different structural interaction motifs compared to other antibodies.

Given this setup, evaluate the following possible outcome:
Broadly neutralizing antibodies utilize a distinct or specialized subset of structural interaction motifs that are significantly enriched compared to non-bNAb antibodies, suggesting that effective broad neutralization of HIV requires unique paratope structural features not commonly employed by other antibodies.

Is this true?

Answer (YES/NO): NO